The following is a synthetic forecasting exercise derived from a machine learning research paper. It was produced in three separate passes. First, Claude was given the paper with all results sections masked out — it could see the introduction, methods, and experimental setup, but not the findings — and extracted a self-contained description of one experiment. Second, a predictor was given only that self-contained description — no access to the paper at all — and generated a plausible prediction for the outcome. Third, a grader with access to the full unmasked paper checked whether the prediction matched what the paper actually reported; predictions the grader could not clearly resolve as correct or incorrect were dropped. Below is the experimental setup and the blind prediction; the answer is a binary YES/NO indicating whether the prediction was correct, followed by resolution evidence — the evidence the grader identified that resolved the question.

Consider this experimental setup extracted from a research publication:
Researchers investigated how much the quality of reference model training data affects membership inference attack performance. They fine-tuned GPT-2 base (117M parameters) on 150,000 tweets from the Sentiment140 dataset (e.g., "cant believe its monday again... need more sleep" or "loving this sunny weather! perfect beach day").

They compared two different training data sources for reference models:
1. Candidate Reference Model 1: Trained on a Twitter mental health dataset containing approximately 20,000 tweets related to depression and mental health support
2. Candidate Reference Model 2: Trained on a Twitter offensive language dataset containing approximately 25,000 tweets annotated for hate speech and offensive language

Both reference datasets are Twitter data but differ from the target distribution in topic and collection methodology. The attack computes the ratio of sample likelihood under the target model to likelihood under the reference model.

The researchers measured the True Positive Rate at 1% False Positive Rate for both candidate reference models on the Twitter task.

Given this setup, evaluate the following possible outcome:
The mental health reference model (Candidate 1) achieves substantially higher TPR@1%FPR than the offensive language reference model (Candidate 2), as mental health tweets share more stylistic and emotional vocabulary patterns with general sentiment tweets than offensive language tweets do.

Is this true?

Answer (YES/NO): NO